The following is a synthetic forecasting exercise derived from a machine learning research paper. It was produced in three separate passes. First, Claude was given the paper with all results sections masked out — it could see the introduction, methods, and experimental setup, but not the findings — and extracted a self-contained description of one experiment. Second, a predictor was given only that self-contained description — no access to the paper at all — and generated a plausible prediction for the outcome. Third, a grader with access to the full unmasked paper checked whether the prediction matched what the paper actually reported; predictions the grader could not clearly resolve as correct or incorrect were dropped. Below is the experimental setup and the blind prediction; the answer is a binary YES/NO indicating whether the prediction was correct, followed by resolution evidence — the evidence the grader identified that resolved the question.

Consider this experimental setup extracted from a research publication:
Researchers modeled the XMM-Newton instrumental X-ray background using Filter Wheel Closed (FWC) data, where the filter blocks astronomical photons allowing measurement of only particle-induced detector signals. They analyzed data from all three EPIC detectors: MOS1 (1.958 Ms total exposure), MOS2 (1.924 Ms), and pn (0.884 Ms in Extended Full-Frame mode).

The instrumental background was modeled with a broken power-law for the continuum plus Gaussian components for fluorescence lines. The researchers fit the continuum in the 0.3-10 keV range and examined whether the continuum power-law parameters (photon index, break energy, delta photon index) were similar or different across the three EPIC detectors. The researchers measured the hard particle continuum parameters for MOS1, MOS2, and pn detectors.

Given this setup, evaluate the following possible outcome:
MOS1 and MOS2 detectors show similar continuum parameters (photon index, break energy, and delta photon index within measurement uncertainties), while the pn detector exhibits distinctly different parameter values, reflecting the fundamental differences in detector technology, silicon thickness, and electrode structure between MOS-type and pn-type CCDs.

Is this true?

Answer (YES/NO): YES